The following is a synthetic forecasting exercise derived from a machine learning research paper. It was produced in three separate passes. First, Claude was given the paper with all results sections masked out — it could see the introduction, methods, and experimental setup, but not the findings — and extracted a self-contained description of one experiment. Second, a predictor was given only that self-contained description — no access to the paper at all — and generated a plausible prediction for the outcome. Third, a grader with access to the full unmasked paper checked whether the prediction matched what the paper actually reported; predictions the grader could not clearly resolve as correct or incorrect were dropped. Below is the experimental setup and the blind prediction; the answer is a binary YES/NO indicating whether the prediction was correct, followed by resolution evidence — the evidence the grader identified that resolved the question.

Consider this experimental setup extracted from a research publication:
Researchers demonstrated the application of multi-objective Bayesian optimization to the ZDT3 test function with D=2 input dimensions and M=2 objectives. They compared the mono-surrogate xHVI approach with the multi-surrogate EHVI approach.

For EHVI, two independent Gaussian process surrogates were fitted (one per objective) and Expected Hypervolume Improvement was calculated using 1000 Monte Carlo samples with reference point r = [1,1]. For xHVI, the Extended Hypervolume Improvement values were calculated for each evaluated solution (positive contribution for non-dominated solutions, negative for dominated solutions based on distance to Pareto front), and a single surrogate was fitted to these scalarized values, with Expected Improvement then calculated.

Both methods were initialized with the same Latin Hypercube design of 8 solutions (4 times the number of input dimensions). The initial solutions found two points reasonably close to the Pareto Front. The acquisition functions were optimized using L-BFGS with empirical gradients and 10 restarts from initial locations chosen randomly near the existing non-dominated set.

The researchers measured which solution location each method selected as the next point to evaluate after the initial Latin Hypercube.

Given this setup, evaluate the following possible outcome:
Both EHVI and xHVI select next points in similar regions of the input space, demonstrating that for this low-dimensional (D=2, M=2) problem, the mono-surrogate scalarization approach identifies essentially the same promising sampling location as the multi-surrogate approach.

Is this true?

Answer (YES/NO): YES